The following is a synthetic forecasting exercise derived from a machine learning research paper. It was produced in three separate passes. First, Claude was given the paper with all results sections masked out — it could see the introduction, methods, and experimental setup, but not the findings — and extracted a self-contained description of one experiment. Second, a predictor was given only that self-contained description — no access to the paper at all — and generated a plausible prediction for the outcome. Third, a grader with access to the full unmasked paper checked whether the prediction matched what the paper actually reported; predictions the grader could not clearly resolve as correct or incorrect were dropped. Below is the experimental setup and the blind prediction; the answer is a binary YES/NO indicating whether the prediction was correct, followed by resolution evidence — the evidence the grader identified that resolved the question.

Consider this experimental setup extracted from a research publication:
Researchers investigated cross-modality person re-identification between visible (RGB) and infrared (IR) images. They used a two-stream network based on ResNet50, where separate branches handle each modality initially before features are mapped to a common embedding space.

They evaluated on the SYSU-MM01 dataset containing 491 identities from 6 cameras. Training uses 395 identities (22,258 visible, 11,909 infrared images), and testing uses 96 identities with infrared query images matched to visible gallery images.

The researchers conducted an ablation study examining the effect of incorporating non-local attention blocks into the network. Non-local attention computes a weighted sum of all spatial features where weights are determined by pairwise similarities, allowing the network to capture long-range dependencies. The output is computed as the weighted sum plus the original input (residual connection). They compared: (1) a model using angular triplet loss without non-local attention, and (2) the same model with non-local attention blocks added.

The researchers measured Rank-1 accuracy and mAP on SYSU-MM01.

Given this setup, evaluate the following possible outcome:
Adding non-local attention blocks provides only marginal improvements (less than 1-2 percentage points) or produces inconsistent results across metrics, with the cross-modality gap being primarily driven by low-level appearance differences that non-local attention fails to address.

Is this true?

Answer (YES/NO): NO